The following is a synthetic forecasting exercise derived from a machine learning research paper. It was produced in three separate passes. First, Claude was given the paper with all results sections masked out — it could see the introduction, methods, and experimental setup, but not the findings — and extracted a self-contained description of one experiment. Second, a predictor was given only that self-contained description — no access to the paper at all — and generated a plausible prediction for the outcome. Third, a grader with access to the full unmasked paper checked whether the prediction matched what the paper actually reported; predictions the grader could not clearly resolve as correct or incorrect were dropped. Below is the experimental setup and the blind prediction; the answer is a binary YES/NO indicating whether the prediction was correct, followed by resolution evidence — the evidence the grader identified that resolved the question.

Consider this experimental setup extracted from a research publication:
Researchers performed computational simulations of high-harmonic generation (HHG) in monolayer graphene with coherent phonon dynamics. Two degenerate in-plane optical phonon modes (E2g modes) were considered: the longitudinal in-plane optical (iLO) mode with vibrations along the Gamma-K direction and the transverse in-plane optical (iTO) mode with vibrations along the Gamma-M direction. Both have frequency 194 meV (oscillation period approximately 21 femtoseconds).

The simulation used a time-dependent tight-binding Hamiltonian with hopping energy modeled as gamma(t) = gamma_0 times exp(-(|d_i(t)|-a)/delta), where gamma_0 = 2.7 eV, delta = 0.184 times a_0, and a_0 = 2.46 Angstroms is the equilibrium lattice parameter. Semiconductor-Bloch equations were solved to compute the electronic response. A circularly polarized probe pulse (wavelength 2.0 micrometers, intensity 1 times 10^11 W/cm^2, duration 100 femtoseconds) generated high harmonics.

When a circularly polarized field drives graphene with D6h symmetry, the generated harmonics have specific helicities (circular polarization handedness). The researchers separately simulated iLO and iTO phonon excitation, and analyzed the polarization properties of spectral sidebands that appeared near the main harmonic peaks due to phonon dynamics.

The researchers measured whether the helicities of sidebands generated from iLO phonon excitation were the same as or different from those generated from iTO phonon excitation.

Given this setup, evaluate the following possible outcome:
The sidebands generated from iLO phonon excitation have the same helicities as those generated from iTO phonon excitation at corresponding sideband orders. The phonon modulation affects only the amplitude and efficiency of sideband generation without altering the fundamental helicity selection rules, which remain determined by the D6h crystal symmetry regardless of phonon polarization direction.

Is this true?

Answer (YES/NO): NO